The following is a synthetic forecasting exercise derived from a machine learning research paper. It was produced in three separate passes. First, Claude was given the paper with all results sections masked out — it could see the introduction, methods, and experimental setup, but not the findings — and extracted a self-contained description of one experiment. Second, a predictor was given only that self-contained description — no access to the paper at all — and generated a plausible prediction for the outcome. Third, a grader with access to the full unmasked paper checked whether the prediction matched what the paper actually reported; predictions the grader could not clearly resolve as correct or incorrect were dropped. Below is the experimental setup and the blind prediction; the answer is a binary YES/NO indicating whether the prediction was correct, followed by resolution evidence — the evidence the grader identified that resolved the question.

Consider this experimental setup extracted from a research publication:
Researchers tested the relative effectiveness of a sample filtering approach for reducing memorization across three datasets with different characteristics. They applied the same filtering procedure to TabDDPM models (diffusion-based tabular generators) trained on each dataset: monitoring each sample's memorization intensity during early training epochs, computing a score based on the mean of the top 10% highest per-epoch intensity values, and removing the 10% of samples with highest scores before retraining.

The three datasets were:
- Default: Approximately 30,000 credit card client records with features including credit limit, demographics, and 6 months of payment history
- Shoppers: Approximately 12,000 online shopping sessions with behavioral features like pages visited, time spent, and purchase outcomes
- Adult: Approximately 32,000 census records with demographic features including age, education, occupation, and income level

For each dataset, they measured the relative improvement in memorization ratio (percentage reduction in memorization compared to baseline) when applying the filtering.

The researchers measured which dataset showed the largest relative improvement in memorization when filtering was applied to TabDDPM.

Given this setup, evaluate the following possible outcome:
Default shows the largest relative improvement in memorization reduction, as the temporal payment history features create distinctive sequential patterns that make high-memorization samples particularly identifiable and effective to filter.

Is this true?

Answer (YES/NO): NO